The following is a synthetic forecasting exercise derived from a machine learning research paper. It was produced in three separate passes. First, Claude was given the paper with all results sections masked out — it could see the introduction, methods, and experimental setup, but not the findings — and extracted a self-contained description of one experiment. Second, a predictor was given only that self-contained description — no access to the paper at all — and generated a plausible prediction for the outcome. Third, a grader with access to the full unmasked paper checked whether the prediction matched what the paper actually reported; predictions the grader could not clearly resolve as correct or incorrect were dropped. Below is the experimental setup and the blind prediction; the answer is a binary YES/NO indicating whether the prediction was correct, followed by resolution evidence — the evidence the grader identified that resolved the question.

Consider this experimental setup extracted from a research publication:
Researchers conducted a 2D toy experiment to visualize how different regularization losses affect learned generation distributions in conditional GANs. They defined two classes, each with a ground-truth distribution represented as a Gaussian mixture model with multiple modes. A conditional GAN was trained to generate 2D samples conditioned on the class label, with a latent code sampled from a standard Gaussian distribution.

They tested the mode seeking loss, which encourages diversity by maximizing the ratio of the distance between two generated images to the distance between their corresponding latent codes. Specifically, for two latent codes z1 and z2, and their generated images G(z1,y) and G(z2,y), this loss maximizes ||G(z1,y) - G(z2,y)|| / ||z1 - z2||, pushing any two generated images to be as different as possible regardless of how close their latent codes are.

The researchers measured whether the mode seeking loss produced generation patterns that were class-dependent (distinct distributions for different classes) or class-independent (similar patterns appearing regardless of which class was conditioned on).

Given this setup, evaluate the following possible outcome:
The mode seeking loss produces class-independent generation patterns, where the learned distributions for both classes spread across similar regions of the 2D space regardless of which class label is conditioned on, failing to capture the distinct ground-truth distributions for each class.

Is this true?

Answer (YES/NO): YES